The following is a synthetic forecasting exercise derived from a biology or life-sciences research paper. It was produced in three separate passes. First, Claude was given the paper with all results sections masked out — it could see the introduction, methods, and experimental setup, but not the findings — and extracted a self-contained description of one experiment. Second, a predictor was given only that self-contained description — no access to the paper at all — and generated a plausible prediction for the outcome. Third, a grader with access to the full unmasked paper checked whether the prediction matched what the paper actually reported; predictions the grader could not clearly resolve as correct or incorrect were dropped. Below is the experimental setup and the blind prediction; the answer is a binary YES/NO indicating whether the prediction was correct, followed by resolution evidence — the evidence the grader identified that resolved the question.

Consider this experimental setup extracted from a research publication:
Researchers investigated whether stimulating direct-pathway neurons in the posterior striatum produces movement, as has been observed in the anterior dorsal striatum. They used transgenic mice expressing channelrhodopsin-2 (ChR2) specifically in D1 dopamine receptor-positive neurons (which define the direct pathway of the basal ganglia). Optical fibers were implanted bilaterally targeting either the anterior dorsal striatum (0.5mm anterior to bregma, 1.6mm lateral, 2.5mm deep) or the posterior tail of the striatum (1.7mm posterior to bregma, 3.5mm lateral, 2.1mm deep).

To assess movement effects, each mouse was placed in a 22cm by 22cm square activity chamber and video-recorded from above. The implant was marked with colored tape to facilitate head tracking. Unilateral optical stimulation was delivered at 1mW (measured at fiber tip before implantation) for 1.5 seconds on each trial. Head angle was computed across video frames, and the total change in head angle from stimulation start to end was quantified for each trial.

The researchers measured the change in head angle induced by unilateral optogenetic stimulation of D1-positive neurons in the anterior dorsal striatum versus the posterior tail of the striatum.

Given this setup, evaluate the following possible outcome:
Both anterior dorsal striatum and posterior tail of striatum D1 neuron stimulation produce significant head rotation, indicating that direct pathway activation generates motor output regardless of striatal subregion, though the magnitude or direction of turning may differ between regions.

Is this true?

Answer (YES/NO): NO